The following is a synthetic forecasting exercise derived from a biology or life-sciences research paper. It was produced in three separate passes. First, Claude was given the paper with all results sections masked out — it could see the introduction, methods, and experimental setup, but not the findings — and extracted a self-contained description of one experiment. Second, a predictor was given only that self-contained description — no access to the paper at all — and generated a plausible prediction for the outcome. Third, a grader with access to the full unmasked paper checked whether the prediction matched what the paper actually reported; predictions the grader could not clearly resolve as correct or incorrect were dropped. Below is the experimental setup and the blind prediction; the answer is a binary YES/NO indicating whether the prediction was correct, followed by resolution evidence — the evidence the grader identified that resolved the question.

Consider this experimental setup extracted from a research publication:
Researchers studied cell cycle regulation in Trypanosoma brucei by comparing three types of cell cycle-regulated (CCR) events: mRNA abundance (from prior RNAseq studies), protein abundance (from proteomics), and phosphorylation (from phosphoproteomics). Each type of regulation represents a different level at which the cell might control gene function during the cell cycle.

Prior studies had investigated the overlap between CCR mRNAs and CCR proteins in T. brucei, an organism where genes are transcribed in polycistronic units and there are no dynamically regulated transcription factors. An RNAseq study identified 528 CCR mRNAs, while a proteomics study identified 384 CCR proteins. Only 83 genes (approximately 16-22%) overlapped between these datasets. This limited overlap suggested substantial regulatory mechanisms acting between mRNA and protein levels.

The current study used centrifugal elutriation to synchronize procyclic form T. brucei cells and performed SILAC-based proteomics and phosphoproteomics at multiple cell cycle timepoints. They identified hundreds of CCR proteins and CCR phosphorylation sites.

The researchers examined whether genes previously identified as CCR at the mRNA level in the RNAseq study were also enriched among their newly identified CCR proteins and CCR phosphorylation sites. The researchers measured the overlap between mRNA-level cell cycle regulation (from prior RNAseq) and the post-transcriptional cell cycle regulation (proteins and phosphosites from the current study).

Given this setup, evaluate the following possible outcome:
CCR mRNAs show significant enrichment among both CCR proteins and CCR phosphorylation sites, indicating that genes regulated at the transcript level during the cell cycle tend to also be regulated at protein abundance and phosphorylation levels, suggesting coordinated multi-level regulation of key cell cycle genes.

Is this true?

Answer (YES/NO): NO